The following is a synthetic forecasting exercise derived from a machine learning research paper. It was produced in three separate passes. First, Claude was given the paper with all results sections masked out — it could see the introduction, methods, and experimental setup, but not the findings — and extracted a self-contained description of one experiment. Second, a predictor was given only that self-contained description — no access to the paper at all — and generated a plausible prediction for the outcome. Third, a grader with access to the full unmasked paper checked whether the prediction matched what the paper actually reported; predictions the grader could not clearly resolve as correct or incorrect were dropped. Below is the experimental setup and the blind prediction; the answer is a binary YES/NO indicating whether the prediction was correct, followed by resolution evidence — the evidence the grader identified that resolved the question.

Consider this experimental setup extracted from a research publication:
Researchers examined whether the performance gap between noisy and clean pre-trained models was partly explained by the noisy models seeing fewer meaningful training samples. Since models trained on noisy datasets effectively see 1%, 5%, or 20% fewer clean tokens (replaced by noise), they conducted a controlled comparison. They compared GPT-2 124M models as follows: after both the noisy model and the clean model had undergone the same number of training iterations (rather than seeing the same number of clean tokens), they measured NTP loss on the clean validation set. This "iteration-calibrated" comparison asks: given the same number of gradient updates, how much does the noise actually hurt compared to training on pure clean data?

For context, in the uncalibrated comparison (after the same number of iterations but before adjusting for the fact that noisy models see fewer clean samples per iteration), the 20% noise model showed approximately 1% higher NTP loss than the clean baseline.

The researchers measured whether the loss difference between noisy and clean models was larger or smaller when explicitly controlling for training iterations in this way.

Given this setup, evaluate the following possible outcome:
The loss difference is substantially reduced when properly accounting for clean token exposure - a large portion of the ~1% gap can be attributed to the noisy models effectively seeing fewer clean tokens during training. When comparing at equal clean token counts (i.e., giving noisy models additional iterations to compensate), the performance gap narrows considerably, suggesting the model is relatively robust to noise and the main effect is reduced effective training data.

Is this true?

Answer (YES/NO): NO